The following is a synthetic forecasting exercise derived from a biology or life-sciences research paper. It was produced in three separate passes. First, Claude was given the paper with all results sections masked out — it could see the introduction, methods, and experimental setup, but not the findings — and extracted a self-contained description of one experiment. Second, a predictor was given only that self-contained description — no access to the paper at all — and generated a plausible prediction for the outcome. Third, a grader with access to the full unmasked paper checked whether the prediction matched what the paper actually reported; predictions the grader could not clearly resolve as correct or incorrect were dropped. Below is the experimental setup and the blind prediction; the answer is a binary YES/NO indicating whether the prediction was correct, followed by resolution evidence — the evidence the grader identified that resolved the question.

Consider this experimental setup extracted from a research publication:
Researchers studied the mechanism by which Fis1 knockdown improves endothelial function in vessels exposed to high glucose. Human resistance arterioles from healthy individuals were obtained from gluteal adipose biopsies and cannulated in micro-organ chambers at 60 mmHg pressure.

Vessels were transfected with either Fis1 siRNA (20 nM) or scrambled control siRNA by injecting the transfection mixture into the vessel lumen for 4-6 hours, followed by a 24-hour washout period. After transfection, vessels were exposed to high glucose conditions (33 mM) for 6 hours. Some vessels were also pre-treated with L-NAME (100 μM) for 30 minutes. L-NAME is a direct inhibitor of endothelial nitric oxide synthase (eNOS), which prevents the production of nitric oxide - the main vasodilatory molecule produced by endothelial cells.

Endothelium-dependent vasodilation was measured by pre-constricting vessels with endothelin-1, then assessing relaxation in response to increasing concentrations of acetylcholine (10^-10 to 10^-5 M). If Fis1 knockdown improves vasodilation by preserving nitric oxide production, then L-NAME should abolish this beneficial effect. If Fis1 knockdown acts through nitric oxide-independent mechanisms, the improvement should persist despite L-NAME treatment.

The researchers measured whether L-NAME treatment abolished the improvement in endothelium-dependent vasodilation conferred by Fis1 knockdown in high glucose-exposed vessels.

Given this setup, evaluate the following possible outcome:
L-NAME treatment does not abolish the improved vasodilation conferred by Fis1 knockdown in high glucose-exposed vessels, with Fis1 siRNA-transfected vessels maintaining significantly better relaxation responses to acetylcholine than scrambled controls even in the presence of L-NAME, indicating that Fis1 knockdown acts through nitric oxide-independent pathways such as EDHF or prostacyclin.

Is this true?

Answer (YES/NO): NO